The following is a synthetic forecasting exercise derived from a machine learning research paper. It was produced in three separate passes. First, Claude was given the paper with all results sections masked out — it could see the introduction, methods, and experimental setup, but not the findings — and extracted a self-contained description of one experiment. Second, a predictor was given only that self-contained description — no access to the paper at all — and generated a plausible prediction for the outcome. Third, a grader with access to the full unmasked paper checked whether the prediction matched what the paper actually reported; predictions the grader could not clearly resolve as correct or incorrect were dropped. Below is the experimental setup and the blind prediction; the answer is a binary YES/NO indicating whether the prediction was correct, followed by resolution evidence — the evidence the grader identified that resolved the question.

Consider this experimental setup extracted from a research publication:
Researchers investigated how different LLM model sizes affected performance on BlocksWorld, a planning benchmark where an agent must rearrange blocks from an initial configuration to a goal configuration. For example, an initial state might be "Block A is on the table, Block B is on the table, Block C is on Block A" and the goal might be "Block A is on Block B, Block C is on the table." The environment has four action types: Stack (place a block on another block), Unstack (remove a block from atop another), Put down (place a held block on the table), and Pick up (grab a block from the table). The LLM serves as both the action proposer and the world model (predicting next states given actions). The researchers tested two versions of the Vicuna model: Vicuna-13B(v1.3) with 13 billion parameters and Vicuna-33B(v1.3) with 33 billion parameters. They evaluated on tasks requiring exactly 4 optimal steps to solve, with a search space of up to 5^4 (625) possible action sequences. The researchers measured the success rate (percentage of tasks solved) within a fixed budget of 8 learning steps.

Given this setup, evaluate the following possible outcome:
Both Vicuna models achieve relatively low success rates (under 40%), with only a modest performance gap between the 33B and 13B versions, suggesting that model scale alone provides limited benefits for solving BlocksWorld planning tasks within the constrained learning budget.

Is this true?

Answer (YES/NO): NO